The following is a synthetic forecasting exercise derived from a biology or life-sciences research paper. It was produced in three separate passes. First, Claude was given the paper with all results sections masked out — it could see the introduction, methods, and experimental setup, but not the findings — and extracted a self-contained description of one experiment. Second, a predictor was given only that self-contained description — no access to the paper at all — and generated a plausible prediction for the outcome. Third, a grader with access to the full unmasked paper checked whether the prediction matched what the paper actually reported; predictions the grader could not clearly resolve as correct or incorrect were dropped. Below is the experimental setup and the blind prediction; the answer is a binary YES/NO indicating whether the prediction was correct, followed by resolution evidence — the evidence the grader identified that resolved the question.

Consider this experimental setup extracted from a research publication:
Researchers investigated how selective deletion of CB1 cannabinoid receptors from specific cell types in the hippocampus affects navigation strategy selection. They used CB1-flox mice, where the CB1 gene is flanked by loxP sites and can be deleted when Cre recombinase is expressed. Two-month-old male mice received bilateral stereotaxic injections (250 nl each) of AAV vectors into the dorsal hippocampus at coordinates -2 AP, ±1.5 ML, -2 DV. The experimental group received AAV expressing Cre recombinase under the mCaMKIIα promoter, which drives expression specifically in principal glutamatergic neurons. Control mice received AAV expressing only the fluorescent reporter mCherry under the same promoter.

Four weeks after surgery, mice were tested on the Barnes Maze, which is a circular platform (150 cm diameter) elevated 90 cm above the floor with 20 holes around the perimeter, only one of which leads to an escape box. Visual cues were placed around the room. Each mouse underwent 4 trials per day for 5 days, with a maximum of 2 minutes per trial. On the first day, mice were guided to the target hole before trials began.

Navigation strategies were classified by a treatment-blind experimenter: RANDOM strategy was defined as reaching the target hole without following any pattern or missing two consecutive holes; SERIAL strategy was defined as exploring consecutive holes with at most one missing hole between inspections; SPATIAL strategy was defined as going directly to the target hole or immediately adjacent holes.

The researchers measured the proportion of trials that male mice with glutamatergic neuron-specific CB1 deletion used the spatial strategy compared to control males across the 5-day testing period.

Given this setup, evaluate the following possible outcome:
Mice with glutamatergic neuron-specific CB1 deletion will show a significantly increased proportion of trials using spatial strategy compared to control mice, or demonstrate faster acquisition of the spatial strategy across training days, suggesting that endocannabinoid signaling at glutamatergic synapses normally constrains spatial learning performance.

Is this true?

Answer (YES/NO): NO